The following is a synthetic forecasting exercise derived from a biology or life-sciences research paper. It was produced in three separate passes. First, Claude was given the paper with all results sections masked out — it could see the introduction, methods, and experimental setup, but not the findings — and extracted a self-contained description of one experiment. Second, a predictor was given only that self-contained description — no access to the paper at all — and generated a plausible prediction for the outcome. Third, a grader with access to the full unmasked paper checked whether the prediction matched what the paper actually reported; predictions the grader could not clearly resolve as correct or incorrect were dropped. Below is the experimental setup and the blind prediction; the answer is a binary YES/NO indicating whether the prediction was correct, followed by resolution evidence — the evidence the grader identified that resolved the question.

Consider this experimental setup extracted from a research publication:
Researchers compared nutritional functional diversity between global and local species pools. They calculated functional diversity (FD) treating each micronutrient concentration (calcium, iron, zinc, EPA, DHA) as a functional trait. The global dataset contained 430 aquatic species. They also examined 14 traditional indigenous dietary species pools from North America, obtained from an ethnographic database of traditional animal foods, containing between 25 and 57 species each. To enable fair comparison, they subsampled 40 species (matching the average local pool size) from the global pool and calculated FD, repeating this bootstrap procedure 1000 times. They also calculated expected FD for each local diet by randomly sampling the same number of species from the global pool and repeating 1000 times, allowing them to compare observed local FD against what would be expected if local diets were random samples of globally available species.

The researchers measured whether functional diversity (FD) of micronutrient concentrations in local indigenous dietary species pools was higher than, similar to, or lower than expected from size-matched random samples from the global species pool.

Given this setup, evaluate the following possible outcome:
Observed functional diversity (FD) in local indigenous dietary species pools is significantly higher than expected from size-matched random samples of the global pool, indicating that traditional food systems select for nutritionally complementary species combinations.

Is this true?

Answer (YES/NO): NO